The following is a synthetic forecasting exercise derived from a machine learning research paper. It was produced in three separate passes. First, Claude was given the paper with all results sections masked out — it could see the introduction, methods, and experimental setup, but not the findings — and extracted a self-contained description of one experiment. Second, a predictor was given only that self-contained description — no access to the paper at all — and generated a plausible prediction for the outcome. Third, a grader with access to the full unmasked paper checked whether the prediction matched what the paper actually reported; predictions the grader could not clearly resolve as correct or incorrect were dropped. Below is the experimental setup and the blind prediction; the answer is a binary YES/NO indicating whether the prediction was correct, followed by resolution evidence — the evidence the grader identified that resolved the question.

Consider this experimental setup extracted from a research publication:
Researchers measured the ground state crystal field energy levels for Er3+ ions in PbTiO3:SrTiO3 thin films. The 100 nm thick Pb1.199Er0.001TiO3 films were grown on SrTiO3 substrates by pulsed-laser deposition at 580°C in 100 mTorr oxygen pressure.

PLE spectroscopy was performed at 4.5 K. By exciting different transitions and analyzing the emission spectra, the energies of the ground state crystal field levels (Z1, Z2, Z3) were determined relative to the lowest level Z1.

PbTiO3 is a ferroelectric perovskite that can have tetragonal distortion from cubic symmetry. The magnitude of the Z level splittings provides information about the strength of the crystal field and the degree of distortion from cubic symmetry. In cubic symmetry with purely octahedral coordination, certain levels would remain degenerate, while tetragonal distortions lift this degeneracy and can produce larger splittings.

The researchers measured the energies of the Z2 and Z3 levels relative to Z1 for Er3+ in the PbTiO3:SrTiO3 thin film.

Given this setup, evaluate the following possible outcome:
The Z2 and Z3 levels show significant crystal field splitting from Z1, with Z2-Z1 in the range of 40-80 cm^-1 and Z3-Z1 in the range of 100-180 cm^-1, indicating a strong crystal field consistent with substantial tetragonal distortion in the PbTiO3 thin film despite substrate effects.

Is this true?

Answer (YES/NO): NO